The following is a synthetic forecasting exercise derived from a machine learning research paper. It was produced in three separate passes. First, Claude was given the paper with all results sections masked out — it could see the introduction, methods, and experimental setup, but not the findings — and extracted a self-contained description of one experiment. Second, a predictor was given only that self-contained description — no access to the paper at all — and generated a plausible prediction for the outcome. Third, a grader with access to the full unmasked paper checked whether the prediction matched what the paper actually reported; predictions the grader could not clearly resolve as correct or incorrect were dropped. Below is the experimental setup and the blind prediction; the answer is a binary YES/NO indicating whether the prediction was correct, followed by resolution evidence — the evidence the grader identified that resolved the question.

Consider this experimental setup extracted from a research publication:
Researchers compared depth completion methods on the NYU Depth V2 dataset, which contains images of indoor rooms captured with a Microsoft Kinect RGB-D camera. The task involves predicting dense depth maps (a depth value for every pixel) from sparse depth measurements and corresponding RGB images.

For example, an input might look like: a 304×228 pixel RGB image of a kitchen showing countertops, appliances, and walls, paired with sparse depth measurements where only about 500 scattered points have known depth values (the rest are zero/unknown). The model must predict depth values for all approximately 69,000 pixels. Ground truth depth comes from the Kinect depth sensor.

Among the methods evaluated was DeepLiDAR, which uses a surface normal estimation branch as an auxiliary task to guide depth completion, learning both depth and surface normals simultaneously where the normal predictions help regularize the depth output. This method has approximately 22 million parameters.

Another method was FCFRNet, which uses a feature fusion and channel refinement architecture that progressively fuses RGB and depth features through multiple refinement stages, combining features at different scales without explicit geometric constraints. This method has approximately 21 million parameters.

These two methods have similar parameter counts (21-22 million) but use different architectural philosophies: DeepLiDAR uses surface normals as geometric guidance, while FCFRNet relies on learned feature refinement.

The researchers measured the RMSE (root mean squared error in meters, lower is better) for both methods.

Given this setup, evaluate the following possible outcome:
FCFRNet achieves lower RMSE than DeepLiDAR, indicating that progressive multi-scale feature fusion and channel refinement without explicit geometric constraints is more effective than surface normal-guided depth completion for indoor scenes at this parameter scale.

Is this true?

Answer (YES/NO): YES